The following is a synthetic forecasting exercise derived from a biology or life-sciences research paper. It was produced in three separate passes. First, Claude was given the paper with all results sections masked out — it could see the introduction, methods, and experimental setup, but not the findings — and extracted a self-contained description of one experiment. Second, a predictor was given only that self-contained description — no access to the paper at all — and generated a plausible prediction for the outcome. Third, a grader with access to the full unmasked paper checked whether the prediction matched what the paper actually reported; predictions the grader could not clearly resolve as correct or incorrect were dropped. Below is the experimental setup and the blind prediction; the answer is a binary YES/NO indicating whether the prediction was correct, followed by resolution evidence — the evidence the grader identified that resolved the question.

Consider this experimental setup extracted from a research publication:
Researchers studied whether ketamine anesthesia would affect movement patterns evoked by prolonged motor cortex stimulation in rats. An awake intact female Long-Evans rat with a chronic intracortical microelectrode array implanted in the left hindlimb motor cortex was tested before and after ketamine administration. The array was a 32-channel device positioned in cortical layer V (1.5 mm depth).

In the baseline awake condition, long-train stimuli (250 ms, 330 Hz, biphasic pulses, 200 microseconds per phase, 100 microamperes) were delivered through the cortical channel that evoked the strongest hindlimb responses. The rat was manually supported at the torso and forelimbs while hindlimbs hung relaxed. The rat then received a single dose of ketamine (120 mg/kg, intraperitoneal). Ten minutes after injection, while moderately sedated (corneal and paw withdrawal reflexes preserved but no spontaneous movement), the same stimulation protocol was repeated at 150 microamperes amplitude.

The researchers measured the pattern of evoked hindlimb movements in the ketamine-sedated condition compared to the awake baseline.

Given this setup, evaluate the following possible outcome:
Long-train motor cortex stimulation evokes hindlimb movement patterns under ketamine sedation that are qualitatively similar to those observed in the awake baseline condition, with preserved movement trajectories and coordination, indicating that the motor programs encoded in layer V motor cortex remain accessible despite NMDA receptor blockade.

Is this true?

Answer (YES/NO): NO